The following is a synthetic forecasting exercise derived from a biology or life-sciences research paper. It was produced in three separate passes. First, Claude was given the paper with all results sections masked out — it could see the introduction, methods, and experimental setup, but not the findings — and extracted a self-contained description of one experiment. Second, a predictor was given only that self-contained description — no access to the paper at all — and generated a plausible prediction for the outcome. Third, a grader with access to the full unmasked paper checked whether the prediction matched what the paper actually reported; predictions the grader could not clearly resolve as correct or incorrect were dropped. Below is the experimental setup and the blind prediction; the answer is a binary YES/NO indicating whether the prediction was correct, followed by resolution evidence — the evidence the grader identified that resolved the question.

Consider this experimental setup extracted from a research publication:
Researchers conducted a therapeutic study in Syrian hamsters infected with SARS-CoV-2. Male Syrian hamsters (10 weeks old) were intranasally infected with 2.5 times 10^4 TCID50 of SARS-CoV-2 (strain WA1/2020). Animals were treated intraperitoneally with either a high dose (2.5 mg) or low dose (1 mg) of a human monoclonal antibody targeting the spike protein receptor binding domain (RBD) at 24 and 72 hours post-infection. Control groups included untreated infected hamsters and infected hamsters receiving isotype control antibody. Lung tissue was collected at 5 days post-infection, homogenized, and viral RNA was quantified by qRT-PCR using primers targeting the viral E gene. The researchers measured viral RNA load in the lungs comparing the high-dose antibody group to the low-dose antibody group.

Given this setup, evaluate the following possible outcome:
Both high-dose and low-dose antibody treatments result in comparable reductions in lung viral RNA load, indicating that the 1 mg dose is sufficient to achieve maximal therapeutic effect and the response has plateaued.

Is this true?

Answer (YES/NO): YES